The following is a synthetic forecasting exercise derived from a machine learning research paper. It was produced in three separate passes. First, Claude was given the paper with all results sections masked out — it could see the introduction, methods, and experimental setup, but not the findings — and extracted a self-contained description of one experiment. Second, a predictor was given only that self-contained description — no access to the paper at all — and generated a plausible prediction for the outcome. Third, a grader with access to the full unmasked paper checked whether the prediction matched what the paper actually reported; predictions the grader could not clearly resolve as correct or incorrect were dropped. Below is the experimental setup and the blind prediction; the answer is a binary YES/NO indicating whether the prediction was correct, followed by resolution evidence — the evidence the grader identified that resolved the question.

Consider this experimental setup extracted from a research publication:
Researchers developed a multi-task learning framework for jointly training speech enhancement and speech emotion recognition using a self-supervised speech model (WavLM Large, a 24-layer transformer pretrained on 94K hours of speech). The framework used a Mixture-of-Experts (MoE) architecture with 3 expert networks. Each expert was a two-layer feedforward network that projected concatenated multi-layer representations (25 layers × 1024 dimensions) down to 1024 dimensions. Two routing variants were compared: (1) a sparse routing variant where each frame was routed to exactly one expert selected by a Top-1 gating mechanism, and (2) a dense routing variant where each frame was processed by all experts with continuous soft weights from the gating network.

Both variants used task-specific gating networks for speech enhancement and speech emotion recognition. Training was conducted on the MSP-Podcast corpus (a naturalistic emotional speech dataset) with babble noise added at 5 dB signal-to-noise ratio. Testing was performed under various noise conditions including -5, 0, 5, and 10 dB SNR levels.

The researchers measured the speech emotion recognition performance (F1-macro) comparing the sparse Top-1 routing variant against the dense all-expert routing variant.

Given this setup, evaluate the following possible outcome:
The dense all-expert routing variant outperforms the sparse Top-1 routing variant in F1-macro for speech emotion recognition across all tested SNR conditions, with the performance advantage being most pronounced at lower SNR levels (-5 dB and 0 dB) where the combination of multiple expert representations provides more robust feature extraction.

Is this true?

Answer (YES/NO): NO